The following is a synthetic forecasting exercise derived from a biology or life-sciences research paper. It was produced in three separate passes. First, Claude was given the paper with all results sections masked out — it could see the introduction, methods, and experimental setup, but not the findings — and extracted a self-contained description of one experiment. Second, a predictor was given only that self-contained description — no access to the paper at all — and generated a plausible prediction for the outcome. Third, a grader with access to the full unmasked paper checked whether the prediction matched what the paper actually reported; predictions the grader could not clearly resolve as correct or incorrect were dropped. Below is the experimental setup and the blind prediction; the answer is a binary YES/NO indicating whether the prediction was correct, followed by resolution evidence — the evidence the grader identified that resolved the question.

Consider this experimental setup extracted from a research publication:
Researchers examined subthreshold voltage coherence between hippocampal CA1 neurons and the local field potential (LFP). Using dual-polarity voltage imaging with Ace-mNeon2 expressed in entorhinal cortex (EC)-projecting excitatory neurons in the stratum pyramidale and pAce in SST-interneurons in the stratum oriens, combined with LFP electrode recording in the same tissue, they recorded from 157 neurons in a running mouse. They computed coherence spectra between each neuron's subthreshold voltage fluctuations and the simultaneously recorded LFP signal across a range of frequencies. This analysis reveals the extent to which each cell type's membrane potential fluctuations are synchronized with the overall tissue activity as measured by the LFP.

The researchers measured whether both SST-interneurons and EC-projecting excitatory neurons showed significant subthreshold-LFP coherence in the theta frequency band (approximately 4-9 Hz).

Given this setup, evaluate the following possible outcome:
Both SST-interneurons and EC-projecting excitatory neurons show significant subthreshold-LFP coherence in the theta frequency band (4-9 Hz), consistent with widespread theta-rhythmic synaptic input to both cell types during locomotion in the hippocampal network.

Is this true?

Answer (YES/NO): YES